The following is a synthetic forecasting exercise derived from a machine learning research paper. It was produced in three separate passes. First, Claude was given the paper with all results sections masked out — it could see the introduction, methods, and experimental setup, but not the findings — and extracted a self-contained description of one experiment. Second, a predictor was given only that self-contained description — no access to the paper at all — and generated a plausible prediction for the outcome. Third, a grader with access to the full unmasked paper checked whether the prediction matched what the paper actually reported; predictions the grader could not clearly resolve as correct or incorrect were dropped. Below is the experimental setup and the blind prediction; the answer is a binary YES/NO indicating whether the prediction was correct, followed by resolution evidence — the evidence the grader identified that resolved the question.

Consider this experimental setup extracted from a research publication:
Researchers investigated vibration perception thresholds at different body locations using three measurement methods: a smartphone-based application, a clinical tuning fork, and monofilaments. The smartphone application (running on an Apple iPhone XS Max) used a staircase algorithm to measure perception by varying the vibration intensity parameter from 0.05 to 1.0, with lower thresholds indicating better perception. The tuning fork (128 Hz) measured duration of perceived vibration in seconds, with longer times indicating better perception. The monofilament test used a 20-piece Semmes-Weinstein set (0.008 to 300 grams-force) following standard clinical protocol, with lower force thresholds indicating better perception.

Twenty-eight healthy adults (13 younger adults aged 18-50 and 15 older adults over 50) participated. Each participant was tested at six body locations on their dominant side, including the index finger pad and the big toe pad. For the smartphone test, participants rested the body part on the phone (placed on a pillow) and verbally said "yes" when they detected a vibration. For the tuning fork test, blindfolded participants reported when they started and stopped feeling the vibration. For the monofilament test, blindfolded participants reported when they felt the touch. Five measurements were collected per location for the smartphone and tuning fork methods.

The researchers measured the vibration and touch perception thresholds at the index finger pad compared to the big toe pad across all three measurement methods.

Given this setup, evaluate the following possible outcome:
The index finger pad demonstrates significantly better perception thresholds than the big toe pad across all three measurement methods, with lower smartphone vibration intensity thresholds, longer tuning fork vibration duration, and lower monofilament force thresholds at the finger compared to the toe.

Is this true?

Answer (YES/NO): YES